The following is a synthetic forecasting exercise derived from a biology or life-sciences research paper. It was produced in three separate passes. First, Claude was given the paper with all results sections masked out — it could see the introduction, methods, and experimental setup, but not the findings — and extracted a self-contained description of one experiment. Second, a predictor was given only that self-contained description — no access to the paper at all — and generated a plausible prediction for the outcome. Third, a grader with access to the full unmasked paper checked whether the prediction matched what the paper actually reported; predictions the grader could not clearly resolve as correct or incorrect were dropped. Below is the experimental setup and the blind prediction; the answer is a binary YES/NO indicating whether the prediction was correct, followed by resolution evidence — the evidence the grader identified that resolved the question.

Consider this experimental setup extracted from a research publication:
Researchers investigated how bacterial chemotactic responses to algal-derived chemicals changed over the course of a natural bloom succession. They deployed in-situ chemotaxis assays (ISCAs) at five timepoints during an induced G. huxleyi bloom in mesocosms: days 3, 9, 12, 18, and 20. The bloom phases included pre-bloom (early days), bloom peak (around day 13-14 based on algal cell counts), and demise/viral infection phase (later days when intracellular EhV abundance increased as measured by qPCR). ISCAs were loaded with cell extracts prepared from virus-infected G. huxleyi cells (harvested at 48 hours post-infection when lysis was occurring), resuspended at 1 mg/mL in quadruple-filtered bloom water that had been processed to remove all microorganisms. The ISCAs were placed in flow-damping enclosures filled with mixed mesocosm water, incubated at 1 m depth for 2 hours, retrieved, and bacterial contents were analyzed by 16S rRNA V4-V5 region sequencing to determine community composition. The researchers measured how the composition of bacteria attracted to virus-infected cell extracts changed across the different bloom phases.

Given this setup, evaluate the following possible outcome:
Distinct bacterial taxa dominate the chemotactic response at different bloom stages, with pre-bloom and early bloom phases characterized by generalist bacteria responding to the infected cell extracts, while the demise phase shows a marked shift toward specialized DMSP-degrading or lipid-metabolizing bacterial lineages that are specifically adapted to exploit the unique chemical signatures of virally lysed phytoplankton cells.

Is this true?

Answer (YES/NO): NO